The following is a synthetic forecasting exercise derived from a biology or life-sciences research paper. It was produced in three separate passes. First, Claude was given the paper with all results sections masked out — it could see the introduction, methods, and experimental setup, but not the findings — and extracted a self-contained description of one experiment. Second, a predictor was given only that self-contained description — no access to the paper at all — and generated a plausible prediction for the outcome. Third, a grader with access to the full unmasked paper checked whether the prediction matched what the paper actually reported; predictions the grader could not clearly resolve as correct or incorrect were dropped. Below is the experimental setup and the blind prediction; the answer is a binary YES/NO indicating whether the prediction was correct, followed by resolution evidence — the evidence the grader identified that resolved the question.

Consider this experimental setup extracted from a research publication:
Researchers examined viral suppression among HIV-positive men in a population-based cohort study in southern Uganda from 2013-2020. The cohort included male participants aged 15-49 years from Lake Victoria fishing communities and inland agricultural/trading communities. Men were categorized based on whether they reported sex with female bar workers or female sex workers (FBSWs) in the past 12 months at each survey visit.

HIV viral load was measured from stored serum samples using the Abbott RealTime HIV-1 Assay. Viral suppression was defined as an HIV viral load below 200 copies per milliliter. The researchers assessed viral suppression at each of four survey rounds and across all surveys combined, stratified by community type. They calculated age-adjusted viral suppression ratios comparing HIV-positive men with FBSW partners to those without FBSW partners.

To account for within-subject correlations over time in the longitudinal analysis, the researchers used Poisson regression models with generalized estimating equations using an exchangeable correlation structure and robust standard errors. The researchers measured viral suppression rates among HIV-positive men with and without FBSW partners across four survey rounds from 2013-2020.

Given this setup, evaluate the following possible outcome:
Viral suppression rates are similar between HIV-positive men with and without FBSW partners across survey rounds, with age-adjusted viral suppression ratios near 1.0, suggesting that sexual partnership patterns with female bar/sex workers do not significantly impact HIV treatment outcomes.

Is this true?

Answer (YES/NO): YES